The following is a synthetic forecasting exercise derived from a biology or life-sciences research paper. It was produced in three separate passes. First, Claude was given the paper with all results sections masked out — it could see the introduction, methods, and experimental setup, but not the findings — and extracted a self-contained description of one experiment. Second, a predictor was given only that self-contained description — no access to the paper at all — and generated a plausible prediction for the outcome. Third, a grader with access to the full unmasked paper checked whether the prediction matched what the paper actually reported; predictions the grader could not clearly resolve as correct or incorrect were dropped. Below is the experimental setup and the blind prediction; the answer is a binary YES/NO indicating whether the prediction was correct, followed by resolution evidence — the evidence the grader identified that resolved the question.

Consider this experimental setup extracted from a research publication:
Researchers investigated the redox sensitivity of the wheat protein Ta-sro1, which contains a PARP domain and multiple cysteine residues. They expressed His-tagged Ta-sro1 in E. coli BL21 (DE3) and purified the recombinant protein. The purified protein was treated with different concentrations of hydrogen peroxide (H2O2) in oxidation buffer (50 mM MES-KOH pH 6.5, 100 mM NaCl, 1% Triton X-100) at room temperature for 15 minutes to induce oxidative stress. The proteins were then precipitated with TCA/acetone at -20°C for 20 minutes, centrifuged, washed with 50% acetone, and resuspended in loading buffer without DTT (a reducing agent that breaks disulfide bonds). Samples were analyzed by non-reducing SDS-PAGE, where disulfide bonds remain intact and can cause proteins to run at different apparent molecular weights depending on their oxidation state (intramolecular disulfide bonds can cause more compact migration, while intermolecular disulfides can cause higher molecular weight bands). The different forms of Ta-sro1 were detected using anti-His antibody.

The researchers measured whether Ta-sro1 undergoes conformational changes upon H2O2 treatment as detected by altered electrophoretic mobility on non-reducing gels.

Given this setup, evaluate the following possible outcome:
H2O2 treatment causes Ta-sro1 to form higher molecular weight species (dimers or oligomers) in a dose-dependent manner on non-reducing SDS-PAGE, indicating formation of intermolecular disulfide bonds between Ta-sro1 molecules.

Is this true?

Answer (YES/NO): YES